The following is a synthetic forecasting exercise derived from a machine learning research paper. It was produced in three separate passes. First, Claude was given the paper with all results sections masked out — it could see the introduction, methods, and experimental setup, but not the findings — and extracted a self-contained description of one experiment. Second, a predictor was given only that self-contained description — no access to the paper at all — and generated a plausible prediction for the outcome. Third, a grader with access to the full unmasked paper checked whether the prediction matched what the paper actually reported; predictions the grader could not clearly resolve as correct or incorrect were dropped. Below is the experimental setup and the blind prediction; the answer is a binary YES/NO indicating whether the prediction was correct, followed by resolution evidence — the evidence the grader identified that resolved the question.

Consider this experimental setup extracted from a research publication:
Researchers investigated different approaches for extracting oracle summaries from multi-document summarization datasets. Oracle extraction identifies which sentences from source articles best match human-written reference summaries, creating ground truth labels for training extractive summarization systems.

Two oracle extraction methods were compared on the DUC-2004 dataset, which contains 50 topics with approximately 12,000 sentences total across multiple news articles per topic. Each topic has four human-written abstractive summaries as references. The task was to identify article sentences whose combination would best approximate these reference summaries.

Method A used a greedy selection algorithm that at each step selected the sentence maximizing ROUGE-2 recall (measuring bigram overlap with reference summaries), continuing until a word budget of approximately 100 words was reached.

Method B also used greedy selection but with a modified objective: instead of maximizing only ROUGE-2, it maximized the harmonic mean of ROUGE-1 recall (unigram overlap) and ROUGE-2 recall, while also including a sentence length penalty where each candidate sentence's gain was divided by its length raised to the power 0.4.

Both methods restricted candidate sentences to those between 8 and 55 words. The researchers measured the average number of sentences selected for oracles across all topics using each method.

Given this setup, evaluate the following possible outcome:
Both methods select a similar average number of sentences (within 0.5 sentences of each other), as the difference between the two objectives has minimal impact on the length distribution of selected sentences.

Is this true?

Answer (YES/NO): NO